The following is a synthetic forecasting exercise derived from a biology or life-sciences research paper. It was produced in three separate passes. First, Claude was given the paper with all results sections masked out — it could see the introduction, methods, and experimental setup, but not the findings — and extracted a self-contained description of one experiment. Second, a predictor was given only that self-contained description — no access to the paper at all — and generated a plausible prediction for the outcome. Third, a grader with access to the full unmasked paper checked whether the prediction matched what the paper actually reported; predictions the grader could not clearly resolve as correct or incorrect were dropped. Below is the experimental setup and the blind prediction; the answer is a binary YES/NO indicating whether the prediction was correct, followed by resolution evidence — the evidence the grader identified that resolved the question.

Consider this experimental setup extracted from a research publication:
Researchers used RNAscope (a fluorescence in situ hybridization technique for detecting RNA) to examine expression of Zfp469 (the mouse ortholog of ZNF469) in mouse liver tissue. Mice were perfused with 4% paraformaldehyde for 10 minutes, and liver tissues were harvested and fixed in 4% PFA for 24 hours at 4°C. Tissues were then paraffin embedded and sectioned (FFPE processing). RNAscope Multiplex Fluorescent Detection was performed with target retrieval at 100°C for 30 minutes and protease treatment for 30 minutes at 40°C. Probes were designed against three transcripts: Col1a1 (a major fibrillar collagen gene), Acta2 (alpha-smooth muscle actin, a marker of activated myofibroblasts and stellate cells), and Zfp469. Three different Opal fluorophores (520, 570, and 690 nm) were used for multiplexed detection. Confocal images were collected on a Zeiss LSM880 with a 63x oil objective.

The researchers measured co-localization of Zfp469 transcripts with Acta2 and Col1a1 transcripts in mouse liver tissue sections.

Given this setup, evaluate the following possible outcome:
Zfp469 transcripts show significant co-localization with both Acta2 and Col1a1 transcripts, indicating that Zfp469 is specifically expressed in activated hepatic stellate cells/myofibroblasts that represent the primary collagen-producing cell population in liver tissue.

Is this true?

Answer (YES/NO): YES